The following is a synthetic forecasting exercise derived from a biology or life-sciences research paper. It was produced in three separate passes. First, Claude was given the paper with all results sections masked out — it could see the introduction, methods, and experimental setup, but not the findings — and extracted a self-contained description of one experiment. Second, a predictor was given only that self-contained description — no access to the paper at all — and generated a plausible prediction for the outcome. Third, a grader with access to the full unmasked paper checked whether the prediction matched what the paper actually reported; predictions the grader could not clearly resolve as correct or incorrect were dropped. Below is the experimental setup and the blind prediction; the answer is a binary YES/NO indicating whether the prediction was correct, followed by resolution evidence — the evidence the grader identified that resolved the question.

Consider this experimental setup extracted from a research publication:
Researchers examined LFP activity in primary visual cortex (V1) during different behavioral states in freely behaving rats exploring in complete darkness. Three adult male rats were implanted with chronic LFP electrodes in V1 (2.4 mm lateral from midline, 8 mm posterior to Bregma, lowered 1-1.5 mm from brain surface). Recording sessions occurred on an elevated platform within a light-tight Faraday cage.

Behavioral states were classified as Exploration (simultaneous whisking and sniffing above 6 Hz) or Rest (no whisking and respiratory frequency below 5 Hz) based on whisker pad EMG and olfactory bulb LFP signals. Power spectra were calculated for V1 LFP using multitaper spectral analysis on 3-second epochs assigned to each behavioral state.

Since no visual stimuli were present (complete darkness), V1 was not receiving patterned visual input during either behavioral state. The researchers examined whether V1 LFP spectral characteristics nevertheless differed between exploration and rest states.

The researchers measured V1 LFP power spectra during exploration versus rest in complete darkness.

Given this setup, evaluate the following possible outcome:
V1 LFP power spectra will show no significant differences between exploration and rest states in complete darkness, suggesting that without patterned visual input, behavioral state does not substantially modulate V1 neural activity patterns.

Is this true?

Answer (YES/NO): NO